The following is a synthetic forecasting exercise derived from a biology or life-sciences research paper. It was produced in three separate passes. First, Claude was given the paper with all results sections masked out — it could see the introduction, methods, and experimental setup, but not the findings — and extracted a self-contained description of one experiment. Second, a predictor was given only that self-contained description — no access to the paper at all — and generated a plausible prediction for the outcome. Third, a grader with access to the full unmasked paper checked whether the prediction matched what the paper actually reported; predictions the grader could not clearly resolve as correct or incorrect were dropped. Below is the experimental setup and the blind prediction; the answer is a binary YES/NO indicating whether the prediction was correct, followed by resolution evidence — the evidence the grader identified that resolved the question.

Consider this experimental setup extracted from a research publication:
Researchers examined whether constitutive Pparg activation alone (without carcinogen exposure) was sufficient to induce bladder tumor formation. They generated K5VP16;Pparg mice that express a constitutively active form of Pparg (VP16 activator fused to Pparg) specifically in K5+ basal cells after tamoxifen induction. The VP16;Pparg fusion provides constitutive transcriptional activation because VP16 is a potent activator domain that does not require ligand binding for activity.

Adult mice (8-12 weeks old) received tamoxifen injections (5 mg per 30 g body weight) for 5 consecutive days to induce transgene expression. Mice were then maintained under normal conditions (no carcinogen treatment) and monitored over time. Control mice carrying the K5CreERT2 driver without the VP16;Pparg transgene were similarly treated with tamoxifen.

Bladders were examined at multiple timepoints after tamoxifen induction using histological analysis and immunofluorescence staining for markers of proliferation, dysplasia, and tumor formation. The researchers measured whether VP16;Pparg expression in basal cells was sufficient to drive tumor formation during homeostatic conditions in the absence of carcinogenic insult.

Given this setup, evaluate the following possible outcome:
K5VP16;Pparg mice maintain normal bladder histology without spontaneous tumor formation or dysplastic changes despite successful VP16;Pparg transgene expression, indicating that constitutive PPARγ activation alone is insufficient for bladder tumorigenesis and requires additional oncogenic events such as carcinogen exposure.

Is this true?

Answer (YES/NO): NO